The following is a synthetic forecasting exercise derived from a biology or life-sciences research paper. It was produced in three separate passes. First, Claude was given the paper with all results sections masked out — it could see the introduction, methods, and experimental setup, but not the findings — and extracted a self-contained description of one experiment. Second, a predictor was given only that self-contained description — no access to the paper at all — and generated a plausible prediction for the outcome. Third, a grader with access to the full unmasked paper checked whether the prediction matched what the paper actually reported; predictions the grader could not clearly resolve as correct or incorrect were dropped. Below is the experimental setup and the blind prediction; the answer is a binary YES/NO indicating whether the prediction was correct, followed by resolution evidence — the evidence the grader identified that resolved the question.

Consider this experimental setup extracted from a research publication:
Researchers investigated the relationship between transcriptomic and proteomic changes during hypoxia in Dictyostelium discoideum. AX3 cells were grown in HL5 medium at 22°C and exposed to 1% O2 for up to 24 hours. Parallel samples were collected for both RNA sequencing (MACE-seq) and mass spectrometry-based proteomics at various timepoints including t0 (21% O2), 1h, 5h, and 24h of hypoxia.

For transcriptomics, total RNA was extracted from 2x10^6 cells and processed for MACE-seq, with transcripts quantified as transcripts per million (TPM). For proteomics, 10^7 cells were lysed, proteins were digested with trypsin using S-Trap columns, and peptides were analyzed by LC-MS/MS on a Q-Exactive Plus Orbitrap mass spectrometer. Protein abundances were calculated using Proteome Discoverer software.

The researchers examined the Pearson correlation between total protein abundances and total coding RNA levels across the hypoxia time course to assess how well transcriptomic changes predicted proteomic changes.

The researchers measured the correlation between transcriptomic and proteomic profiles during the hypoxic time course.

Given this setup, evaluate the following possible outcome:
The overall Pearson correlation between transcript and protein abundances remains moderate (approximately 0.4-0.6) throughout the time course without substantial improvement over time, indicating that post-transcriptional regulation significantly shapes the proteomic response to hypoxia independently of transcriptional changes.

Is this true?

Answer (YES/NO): NO